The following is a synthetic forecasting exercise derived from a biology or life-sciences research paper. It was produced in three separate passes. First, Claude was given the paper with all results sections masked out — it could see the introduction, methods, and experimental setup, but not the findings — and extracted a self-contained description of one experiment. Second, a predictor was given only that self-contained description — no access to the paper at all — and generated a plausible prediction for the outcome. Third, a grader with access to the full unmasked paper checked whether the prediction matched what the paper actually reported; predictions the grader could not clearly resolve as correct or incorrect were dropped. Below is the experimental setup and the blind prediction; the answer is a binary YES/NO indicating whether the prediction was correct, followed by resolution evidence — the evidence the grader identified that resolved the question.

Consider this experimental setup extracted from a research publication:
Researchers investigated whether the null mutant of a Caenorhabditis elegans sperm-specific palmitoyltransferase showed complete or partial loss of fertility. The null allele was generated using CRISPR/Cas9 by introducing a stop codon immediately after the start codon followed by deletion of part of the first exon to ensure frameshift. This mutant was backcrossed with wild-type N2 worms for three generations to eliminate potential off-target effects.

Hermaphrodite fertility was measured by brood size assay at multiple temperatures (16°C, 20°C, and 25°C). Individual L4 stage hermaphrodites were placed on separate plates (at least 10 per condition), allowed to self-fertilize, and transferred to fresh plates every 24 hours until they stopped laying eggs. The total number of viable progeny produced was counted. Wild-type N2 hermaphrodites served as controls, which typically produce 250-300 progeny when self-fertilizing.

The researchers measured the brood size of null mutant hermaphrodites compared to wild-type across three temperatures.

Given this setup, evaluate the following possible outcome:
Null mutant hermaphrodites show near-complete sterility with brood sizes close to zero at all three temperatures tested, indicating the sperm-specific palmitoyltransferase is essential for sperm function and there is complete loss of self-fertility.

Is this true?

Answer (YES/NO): NO